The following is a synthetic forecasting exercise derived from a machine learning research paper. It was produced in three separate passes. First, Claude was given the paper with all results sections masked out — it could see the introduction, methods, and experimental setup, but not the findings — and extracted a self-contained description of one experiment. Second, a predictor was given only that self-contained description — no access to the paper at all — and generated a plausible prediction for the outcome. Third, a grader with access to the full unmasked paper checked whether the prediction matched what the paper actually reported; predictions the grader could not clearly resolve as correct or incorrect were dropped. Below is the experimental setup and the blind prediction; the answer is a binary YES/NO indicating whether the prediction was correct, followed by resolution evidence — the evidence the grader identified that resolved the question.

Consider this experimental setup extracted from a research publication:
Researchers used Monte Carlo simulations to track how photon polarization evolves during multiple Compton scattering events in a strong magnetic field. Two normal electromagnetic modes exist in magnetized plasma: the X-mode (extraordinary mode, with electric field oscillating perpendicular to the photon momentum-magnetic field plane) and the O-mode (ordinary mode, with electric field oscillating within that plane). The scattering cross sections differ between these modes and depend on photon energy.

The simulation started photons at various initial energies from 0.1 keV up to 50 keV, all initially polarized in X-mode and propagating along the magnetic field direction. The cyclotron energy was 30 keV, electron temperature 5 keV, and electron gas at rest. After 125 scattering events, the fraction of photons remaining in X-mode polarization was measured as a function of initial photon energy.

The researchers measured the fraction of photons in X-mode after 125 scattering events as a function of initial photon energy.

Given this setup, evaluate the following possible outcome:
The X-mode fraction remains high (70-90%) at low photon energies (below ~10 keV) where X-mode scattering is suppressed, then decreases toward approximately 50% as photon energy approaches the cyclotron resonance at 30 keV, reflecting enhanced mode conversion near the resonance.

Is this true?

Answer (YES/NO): NO